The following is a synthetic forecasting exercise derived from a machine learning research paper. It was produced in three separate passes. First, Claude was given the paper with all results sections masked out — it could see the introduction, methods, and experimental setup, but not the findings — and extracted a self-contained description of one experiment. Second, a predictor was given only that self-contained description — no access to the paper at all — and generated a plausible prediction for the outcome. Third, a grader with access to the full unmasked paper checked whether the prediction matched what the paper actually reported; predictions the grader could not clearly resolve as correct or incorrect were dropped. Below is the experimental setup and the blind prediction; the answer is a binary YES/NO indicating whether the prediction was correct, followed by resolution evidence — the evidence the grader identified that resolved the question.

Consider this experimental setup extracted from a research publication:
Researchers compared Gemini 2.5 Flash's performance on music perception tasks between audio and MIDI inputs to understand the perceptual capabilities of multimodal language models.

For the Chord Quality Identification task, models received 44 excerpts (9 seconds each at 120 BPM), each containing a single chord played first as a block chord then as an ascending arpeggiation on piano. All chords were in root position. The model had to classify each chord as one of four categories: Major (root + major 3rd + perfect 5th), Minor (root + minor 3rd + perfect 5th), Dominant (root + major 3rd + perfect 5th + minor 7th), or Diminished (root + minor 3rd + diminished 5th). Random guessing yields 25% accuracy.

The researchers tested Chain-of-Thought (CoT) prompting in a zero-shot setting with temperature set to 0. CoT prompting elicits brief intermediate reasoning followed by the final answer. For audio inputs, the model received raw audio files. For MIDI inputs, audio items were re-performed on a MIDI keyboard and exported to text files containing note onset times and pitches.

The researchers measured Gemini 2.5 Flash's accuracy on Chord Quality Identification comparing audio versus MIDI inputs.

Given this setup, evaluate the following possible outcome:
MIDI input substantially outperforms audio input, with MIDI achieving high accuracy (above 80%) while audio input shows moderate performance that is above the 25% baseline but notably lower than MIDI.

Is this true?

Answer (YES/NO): YES